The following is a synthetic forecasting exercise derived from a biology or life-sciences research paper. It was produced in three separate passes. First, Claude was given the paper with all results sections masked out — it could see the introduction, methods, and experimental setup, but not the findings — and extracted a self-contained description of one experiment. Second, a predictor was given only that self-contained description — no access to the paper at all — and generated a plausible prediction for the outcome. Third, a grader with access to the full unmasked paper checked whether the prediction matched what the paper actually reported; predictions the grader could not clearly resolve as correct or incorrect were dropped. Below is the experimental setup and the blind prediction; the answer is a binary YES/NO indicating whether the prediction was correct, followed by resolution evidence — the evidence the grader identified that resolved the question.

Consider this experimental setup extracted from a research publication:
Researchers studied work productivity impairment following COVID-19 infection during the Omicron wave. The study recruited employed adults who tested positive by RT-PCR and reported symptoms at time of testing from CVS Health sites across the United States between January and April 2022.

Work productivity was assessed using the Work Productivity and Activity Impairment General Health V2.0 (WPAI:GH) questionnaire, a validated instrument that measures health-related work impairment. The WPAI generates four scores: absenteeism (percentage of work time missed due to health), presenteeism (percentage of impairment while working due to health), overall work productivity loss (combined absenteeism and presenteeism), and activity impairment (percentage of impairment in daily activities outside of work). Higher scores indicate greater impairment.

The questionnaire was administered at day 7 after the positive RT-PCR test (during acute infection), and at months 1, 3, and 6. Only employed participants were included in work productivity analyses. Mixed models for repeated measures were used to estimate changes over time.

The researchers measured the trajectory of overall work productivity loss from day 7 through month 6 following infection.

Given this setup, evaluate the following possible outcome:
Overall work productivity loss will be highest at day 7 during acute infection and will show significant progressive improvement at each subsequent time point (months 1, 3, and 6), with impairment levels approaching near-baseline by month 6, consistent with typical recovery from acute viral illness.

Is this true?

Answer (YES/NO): NO